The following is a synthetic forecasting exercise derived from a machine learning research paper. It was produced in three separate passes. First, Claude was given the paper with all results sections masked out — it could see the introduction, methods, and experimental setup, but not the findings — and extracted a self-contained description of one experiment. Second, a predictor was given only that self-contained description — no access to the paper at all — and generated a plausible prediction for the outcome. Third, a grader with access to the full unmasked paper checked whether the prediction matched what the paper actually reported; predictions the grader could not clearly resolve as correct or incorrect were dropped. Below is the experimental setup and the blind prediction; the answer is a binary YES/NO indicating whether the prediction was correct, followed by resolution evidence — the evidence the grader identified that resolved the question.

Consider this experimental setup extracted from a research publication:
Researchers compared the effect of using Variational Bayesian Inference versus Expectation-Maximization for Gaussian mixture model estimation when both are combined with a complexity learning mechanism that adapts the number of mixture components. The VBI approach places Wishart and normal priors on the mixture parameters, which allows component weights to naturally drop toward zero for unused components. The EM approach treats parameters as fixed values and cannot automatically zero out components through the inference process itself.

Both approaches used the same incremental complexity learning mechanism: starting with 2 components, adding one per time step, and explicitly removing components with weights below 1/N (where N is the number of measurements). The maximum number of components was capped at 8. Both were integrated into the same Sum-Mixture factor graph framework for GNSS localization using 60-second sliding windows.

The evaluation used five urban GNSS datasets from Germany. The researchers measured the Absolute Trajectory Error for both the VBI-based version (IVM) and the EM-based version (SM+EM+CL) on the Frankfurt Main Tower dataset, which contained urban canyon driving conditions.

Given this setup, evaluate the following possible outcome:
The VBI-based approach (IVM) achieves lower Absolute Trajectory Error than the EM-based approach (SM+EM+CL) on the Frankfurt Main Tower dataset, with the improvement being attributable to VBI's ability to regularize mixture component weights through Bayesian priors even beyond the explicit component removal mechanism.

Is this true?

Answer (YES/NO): YES